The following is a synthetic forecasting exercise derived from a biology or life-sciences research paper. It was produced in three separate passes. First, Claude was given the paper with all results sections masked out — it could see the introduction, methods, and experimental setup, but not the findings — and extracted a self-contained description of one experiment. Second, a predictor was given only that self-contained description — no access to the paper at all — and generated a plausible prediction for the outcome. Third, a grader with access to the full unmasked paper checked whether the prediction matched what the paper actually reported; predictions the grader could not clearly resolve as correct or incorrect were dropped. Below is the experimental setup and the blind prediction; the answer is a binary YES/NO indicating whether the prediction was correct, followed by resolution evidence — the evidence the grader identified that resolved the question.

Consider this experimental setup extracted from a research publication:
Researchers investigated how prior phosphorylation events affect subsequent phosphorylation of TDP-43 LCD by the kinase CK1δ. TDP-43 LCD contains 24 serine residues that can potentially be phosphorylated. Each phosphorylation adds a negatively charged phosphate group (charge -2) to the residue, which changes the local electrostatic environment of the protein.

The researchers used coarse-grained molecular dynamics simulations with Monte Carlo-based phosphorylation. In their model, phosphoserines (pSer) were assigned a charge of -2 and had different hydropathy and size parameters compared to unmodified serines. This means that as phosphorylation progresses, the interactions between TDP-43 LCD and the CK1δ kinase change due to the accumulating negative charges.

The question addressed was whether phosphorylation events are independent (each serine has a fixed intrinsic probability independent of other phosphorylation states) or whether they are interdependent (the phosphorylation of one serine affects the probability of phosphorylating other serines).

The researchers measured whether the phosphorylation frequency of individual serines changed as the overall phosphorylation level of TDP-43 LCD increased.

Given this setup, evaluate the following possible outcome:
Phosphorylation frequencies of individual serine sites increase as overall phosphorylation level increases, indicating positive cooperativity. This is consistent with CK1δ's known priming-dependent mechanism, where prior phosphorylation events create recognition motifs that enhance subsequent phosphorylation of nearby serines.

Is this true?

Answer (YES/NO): YES